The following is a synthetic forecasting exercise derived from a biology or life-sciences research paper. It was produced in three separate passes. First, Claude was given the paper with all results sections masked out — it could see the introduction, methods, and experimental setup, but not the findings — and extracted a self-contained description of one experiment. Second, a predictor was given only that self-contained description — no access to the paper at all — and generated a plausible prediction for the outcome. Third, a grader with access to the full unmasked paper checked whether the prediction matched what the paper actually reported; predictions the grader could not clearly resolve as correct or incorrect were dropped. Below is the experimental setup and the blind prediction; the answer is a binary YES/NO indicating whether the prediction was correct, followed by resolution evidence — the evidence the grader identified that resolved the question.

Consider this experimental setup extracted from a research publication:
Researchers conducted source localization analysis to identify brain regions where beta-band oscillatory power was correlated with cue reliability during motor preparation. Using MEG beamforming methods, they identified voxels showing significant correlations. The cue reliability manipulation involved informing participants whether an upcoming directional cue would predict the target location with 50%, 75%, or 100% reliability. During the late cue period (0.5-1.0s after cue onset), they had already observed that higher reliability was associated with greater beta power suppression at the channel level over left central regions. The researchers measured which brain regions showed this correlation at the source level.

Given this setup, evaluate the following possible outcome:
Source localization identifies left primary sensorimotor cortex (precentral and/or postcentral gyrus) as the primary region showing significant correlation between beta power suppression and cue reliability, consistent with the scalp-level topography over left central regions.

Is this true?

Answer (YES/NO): NO